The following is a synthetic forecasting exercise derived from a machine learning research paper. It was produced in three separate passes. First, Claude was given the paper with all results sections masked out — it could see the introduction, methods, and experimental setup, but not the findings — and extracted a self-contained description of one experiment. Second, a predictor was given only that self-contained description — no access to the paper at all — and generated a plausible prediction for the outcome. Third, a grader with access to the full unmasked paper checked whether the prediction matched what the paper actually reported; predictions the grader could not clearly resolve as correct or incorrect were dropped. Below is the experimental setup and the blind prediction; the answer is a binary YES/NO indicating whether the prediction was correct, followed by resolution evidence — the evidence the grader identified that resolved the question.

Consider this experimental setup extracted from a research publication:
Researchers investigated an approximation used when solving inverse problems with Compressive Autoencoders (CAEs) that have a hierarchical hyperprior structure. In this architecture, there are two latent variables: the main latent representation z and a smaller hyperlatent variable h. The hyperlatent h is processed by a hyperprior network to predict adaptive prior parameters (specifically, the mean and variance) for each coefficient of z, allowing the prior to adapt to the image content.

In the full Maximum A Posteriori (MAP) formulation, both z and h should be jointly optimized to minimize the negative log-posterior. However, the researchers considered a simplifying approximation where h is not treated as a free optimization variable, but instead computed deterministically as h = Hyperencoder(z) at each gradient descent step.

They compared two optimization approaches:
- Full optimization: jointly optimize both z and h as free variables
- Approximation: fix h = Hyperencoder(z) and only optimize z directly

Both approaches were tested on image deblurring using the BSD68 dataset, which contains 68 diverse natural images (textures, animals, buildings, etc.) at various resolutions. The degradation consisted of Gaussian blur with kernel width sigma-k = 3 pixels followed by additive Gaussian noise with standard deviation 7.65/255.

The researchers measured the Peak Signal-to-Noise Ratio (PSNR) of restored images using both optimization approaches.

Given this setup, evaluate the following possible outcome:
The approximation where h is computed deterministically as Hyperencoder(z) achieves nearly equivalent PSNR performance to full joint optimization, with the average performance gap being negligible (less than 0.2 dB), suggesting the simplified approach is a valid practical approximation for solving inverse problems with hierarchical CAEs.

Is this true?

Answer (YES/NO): YES